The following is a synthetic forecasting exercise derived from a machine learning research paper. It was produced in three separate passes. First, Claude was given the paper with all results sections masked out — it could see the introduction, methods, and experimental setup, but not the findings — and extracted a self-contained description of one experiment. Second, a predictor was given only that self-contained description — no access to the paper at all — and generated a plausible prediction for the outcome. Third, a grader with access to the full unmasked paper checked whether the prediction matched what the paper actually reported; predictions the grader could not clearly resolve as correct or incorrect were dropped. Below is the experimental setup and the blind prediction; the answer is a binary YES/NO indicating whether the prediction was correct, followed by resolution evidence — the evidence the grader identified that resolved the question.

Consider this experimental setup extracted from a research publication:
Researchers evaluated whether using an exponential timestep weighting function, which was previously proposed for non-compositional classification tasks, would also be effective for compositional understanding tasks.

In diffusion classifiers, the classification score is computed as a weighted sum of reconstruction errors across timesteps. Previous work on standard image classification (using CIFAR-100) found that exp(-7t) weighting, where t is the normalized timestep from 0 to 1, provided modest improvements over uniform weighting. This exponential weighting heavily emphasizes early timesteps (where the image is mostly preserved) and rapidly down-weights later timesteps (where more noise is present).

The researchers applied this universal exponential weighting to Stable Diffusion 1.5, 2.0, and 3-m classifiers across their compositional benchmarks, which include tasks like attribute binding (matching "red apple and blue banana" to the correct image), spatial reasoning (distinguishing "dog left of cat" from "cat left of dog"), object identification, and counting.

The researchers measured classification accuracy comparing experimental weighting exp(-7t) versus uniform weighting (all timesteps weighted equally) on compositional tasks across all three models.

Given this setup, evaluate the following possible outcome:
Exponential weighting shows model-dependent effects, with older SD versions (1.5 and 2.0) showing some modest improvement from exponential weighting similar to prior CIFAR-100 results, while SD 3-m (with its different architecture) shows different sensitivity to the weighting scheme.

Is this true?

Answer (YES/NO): NO